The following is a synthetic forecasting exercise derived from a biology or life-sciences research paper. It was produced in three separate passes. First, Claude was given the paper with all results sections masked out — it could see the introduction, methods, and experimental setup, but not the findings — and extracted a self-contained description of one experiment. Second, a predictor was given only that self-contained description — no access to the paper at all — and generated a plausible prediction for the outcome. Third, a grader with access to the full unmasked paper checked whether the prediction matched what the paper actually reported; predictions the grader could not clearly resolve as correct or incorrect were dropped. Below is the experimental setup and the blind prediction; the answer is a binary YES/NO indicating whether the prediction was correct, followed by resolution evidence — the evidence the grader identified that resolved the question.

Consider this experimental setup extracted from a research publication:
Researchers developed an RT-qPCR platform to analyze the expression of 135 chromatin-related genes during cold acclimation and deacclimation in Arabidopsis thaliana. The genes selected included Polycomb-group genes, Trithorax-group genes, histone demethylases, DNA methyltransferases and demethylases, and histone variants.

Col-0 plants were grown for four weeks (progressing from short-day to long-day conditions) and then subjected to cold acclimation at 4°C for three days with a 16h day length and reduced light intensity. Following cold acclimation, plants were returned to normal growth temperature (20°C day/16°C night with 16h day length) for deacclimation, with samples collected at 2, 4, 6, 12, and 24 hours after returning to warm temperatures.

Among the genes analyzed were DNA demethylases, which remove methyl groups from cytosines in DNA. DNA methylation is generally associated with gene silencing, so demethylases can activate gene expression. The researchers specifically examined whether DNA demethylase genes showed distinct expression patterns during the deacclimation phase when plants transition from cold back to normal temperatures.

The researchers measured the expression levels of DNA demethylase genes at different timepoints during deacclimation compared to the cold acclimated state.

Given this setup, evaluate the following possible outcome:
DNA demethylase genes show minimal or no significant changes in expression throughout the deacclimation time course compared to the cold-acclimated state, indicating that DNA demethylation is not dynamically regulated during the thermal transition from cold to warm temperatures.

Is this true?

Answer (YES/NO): NO